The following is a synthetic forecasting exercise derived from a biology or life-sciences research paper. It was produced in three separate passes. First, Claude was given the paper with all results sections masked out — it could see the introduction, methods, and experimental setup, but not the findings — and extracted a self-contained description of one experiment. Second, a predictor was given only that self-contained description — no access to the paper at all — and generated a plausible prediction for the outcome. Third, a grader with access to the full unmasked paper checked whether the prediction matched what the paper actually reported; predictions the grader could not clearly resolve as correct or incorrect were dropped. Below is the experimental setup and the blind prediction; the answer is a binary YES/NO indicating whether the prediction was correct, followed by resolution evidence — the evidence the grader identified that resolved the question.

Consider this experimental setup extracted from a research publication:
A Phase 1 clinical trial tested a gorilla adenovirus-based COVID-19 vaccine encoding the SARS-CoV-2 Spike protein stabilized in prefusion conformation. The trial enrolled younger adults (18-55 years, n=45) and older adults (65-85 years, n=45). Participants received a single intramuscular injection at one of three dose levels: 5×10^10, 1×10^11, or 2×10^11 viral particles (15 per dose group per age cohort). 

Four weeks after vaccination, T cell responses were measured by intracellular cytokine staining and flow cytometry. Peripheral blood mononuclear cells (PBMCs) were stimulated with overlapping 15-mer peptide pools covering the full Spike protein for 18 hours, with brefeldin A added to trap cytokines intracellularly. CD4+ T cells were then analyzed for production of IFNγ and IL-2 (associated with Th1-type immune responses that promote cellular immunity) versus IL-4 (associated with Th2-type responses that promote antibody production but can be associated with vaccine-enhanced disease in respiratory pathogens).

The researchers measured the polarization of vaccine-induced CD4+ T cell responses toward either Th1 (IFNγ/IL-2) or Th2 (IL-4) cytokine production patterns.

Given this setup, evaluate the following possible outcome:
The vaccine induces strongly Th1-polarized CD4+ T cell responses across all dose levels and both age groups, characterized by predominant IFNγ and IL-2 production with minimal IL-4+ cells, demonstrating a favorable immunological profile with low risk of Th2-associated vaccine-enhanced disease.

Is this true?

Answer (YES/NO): YES